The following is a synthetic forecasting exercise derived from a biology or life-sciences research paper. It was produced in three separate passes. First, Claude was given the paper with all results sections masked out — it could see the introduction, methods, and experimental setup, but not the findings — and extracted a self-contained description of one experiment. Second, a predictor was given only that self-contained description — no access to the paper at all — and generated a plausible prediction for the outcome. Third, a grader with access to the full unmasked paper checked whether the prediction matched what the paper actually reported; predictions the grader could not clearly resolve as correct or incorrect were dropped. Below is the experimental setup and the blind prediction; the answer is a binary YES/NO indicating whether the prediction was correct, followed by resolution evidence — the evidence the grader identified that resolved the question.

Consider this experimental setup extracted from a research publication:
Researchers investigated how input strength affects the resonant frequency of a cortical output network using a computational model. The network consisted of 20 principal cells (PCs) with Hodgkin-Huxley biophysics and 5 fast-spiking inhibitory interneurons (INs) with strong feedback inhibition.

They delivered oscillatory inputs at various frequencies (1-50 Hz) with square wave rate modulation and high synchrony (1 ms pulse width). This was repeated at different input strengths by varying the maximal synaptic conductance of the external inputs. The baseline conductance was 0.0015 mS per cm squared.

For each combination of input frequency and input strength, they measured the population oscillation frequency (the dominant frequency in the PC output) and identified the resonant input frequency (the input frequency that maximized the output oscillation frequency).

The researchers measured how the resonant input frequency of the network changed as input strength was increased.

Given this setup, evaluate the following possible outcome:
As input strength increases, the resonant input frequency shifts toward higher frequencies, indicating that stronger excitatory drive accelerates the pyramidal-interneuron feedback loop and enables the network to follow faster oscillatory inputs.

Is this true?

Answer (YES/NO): YES